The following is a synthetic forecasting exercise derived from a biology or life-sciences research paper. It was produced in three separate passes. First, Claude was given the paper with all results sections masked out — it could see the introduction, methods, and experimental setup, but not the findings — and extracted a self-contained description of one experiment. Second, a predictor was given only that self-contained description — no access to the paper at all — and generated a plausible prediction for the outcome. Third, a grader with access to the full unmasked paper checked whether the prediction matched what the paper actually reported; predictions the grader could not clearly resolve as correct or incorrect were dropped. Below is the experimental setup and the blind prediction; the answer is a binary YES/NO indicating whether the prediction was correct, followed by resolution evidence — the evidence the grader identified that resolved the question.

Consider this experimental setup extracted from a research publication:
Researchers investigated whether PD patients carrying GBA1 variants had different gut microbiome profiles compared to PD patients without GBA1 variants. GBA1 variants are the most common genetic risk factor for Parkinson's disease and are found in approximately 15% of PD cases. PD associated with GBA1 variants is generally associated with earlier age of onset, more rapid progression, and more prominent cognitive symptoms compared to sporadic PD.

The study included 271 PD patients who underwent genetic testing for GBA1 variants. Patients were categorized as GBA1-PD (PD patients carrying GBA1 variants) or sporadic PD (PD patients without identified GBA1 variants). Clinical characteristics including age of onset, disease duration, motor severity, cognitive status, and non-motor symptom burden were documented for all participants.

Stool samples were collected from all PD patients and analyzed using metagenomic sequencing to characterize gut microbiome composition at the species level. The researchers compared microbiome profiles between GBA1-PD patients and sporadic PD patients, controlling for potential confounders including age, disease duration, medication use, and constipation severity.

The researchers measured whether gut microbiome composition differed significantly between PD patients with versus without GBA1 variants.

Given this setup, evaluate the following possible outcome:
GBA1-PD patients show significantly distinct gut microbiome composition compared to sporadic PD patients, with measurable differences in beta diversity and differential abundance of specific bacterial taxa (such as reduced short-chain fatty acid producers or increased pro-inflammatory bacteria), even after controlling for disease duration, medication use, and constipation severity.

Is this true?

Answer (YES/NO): NO